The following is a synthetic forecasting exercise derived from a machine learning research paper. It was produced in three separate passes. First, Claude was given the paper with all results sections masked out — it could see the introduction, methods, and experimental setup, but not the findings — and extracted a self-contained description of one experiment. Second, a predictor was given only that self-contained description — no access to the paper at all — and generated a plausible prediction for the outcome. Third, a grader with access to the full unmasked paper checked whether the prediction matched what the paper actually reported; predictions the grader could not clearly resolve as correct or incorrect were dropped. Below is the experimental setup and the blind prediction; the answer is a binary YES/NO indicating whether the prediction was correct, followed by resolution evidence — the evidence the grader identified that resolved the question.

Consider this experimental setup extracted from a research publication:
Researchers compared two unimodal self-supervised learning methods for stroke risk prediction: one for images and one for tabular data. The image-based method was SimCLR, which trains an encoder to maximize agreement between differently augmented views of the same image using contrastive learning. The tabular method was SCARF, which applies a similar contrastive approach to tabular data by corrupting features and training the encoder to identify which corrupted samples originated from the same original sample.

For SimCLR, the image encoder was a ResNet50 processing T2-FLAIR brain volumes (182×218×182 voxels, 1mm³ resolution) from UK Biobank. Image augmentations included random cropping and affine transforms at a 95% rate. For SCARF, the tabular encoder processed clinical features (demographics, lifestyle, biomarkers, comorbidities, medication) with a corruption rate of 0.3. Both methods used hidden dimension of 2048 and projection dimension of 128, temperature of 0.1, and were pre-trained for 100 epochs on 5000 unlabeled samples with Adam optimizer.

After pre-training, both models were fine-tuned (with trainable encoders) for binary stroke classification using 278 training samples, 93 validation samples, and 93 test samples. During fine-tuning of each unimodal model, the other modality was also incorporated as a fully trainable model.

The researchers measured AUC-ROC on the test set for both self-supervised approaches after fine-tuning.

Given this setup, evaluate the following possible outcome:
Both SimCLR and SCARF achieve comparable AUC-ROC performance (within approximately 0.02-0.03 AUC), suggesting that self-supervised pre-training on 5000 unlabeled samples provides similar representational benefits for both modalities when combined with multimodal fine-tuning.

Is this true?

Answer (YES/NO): YES